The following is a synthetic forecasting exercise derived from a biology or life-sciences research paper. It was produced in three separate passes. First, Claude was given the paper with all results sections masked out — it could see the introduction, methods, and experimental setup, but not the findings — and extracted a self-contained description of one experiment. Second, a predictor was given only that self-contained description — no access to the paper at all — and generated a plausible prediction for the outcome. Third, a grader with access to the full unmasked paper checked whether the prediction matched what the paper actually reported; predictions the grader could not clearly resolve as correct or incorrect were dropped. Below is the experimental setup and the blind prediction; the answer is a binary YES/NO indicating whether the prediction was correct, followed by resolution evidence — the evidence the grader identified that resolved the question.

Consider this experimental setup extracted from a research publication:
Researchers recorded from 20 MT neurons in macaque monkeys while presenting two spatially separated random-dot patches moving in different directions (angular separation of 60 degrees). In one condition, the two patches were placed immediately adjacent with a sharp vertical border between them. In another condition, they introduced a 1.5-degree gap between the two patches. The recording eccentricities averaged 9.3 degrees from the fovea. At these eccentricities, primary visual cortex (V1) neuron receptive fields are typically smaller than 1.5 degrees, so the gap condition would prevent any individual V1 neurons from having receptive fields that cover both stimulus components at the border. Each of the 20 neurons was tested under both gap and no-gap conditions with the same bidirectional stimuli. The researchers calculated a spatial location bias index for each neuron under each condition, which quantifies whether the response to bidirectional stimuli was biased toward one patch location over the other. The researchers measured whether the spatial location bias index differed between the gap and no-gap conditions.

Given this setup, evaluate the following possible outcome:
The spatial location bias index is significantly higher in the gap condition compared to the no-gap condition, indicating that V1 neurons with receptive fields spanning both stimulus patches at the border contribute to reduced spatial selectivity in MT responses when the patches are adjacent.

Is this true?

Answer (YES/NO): NO